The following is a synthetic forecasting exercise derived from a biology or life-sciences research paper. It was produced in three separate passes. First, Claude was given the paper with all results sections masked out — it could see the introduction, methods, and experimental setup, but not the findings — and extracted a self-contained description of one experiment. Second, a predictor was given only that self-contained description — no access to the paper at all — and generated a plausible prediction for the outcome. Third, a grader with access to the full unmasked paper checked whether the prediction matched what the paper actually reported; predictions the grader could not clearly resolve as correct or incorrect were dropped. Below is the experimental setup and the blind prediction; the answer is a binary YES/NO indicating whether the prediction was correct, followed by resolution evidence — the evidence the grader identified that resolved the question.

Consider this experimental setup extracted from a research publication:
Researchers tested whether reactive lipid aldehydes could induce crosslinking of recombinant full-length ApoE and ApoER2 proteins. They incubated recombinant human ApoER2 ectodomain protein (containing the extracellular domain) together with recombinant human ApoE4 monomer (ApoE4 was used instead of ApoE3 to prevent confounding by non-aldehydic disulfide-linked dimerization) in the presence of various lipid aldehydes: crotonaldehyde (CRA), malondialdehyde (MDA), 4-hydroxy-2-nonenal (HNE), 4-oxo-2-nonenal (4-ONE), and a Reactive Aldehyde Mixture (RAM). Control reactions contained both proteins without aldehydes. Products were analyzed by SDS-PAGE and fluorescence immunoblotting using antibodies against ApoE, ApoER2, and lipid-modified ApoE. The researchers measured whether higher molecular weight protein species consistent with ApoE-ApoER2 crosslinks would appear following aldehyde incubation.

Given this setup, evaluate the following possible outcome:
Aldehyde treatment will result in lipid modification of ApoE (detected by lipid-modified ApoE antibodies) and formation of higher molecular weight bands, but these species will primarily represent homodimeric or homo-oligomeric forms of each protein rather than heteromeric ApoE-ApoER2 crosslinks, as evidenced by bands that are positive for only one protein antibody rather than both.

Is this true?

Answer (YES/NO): NO